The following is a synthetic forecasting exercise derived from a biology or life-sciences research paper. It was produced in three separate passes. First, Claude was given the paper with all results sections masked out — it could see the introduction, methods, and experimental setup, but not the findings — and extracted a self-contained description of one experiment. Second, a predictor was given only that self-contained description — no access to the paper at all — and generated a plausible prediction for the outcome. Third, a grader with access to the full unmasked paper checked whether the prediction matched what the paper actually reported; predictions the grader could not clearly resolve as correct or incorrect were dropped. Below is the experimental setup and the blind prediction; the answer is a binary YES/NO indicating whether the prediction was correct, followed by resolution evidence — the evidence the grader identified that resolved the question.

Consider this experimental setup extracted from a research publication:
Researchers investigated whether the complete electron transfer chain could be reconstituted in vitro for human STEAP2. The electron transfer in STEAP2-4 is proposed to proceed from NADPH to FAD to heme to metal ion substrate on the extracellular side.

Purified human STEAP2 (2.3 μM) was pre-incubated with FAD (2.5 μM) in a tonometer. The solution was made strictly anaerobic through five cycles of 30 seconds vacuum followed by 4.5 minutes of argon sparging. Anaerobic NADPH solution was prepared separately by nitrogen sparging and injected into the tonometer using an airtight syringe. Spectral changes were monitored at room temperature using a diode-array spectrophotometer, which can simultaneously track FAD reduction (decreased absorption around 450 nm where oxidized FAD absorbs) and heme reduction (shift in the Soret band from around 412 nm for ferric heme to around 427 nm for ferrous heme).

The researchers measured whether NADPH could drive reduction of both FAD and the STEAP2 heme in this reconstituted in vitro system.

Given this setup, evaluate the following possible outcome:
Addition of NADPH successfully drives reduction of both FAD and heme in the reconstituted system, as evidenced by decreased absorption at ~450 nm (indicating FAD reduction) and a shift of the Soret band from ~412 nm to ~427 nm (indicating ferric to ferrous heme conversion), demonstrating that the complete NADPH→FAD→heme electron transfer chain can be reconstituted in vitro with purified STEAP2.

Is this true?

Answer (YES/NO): YES